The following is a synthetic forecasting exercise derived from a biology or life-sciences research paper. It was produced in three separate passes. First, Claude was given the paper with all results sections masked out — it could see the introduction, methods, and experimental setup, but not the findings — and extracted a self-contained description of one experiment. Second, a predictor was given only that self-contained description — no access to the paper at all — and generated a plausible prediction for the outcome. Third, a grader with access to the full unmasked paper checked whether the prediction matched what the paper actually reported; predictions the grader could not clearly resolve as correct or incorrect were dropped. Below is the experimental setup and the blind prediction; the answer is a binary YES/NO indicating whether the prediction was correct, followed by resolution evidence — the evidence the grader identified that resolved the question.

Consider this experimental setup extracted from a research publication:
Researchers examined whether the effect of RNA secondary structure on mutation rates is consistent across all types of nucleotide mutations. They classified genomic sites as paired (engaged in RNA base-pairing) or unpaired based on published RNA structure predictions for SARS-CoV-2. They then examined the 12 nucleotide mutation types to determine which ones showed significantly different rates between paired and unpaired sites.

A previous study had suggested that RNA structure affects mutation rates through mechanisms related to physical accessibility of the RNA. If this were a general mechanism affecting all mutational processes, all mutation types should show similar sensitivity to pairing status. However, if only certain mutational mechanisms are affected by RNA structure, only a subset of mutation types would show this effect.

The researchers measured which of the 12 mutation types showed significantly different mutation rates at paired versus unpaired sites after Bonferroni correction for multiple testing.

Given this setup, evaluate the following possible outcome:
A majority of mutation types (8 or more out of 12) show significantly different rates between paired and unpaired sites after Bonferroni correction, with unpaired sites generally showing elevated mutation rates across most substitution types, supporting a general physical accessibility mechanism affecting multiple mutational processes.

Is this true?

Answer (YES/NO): NO